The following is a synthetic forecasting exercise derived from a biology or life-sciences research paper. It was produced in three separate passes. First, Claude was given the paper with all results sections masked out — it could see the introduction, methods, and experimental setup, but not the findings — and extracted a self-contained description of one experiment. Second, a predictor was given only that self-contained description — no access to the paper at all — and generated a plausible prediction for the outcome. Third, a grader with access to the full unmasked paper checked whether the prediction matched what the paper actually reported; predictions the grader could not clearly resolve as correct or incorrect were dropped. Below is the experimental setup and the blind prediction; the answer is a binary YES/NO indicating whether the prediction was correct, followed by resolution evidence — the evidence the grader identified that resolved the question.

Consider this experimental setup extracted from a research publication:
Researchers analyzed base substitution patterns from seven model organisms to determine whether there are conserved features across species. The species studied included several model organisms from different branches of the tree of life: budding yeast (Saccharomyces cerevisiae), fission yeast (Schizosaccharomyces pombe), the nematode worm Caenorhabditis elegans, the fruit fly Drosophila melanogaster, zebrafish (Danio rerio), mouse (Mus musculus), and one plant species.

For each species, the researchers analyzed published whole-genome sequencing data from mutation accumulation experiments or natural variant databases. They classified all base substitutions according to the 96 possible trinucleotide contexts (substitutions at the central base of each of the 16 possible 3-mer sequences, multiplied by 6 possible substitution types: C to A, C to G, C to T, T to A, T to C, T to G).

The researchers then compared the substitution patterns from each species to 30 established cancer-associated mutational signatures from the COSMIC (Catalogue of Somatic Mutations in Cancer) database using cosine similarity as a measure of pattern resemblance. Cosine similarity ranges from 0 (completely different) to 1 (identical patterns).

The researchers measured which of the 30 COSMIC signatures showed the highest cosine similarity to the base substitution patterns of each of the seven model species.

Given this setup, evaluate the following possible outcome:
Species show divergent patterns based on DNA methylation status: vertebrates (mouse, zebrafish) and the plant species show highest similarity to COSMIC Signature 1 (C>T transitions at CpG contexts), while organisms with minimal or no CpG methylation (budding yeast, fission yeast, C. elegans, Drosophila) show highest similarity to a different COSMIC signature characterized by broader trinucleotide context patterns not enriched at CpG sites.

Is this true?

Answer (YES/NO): NO